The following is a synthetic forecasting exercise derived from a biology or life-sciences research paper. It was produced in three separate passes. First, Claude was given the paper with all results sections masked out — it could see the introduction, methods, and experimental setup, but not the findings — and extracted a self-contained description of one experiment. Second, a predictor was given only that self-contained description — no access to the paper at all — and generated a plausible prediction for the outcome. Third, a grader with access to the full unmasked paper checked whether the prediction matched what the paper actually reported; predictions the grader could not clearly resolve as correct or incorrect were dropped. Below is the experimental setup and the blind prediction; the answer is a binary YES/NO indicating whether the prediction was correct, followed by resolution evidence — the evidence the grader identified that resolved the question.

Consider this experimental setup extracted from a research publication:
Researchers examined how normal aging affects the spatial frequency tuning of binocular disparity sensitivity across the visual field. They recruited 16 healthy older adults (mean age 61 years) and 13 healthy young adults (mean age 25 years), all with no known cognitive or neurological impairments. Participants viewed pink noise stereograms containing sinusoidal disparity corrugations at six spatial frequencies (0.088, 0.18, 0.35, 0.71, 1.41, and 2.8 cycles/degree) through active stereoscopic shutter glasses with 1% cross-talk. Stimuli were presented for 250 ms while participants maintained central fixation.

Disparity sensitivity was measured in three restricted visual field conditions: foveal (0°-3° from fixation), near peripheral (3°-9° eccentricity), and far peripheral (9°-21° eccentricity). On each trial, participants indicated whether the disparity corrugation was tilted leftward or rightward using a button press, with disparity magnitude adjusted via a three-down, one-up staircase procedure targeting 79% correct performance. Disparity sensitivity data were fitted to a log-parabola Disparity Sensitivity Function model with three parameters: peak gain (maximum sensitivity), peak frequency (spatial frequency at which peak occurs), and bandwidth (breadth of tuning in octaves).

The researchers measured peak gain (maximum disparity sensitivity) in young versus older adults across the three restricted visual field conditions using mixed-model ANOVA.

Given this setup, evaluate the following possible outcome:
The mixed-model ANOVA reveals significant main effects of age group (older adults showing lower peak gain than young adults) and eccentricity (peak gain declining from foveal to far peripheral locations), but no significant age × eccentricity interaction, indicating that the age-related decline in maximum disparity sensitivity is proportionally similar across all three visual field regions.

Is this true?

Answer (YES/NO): NO